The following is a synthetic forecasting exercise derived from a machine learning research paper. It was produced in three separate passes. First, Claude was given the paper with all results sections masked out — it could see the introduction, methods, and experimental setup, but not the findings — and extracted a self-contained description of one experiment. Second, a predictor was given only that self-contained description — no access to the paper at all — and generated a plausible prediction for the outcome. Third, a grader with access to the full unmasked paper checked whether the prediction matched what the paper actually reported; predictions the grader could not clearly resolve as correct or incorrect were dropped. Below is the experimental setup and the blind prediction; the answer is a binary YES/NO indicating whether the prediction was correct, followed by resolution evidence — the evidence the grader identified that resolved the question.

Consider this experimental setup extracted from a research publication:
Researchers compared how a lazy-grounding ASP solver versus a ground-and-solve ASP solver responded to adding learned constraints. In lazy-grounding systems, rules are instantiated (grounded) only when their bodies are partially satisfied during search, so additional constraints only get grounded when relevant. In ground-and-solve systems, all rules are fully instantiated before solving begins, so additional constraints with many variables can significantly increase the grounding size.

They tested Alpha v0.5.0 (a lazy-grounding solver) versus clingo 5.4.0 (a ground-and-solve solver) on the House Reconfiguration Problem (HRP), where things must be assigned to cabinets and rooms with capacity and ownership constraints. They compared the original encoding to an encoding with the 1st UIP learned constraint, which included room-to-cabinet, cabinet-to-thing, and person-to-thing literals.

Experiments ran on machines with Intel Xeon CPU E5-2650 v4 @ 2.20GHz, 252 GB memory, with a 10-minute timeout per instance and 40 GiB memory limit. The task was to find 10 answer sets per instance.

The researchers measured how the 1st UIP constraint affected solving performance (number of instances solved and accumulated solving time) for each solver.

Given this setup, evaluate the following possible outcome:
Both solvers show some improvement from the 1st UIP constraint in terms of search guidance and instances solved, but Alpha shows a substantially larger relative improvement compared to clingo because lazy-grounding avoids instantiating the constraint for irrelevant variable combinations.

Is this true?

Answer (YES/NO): NO